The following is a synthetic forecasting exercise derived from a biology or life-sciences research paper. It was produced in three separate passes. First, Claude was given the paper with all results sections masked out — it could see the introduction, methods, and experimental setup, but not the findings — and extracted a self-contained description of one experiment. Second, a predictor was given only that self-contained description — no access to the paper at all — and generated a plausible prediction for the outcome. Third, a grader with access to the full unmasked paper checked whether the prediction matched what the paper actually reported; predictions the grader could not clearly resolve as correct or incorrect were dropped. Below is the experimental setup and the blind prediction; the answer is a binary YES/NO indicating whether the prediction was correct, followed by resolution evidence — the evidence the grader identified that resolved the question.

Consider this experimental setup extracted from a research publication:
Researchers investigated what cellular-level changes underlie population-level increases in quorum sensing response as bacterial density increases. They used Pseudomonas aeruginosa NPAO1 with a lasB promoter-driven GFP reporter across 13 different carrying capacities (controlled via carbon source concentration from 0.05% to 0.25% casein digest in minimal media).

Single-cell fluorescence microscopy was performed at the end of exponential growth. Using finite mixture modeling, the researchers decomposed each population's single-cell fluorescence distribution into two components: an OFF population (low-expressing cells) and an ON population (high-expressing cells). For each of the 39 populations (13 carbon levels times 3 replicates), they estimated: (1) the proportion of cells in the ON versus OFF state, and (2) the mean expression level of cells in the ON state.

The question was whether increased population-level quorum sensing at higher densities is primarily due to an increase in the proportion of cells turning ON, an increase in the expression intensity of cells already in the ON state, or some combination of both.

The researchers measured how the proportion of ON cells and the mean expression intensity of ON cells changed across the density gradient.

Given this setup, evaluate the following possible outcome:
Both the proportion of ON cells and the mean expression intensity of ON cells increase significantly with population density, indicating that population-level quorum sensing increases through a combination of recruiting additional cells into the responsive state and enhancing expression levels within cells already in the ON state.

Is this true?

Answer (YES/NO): YES